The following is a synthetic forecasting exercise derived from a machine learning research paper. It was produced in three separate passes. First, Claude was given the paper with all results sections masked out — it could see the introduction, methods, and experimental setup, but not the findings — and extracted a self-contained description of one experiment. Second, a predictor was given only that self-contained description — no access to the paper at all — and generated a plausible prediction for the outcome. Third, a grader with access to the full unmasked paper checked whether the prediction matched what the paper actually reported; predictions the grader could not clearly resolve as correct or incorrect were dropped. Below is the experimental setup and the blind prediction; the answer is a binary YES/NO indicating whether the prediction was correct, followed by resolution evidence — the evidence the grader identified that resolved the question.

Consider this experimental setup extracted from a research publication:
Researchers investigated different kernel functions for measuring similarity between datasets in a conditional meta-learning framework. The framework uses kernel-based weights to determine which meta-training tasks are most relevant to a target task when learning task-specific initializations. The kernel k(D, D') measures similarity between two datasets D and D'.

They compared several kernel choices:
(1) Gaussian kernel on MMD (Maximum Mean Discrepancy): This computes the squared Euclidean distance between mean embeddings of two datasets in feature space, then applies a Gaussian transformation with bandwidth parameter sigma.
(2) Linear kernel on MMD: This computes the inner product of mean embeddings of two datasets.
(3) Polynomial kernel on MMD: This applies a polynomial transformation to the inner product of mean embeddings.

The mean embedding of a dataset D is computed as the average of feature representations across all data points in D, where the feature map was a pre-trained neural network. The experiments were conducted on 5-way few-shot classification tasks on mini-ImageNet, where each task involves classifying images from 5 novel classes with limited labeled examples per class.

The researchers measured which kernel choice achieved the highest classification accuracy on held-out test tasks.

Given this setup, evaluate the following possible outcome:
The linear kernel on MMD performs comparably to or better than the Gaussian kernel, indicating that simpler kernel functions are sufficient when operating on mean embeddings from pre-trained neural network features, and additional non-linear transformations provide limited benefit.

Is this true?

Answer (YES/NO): NO